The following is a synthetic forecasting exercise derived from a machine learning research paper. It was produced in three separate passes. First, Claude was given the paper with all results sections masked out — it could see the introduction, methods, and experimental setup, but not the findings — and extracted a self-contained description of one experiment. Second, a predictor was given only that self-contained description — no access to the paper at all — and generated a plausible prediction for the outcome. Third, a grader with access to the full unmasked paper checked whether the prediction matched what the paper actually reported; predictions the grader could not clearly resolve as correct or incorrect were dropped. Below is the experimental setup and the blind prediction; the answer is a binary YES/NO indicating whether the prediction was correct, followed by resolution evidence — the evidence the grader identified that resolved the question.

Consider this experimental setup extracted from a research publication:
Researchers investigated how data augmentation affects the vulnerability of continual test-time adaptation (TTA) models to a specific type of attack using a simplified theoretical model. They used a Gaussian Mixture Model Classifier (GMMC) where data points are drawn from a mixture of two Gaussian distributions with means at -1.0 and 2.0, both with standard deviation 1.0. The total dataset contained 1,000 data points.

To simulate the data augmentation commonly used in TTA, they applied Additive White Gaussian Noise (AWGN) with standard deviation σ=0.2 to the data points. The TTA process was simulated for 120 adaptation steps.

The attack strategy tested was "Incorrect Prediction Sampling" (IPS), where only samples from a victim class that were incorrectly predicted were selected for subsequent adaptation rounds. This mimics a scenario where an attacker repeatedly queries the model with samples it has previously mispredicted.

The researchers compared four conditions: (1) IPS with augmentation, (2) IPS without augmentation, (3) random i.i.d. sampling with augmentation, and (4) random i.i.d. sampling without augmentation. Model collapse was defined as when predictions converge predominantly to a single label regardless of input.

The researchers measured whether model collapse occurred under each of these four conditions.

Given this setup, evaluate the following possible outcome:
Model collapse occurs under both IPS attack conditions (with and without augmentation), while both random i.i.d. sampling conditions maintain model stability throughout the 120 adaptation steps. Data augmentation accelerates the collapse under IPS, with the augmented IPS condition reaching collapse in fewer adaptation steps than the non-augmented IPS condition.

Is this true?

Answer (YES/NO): NO